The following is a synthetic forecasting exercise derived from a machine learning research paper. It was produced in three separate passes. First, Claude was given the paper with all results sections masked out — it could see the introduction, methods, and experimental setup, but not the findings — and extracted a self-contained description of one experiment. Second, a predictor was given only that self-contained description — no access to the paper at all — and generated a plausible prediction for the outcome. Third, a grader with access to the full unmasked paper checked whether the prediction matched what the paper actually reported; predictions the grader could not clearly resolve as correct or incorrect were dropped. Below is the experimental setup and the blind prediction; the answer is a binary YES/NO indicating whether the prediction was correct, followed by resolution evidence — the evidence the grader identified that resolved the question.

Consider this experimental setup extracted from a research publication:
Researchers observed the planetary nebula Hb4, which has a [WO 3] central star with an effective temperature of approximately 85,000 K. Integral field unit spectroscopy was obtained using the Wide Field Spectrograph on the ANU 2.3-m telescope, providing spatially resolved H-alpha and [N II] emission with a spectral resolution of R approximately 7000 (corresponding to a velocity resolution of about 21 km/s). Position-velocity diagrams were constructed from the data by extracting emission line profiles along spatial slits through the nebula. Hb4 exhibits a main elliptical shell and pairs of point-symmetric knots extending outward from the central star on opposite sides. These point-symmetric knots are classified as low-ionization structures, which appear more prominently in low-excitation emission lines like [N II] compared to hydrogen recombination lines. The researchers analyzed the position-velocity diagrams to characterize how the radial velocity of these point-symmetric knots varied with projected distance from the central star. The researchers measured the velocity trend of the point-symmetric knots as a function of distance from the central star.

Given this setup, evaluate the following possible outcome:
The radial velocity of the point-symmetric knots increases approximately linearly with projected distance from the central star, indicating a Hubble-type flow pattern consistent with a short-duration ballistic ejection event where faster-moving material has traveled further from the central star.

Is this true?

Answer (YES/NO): NO